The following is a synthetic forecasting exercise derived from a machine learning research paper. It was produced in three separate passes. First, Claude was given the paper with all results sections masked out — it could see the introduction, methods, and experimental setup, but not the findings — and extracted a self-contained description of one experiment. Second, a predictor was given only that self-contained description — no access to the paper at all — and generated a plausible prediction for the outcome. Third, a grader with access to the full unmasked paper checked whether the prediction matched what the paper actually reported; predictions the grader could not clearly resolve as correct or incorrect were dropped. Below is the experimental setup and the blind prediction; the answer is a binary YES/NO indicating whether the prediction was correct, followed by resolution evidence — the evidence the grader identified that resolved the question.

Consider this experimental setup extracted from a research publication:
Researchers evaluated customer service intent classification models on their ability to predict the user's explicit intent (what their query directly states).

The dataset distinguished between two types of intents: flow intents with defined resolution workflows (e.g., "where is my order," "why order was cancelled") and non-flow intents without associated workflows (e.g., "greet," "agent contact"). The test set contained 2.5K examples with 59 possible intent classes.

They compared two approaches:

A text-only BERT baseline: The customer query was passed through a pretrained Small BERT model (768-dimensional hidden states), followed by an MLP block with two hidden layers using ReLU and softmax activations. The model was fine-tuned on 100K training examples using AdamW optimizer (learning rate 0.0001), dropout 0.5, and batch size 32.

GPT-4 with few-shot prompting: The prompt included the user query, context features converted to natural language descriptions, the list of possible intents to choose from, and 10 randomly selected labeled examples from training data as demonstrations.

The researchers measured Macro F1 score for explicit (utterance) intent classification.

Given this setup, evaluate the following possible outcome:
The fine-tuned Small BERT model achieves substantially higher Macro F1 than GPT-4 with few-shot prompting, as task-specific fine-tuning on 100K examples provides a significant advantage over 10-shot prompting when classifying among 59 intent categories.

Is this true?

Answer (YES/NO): YES